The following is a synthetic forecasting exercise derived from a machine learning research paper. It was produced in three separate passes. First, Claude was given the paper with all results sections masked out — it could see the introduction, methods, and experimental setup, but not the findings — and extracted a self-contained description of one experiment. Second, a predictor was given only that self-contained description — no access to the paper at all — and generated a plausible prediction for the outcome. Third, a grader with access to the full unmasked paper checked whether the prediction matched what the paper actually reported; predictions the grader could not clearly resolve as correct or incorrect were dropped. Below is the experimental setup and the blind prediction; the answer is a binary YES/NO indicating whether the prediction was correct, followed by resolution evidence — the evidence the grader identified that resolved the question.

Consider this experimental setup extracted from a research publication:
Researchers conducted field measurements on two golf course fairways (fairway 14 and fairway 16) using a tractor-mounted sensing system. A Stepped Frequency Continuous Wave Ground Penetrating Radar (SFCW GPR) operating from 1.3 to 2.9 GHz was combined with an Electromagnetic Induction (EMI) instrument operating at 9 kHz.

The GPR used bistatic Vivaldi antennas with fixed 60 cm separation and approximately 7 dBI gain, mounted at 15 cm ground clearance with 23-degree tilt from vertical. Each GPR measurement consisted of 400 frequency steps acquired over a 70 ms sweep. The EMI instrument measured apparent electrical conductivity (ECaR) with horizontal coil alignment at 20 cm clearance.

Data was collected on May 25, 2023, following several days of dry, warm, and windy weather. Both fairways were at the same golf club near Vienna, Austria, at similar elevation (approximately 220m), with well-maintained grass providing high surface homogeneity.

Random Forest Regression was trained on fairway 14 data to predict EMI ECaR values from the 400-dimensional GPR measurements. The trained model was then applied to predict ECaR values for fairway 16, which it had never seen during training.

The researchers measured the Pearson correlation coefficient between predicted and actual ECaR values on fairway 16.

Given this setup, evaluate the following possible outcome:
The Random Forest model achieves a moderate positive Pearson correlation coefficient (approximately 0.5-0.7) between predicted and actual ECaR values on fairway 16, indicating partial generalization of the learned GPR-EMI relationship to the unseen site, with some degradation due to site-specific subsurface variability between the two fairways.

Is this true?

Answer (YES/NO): NO